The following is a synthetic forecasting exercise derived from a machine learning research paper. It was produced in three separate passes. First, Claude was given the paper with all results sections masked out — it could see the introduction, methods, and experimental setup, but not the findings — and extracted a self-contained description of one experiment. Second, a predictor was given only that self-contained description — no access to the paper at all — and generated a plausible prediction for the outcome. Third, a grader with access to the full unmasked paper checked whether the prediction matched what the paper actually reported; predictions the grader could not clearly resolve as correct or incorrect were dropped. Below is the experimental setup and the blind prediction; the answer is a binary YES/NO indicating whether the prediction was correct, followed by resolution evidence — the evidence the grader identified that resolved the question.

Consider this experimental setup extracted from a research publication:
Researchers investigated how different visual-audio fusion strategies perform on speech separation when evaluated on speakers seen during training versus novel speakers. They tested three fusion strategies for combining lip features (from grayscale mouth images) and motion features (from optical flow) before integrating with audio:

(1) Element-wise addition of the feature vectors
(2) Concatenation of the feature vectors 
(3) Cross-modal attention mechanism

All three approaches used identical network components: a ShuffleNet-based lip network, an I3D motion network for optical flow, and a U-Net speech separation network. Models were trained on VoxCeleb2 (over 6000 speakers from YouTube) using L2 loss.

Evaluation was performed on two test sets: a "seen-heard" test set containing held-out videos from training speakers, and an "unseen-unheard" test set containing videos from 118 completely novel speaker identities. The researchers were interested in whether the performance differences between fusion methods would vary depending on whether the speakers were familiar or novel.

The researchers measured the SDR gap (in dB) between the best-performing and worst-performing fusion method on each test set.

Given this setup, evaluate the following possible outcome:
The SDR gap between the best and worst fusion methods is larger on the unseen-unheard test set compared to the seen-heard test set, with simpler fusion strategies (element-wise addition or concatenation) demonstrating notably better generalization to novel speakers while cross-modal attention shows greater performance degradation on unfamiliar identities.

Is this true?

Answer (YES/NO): NO